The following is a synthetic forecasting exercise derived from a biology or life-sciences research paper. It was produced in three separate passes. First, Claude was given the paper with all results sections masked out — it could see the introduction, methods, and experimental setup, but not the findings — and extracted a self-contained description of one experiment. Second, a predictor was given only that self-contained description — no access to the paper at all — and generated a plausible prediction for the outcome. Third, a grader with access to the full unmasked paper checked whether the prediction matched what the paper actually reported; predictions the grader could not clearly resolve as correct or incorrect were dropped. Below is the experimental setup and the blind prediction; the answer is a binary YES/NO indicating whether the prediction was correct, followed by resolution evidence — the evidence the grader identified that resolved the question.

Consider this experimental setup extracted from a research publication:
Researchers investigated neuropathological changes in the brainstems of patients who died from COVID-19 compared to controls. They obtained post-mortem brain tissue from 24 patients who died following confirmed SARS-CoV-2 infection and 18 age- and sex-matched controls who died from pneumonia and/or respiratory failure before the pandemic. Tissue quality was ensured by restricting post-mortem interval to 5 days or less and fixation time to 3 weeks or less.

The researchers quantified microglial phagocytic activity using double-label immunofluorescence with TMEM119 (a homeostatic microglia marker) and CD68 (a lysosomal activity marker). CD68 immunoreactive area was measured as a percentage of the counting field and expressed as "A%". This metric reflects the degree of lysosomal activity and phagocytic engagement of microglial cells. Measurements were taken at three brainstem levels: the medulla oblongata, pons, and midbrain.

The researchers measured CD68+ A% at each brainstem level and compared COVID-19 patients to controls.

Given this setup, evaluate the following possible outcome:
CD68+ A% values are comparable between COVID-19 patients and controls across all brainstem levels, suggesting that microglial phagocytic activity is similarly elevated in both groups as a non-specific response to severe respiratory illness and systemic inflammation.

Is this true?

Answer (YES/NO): NO